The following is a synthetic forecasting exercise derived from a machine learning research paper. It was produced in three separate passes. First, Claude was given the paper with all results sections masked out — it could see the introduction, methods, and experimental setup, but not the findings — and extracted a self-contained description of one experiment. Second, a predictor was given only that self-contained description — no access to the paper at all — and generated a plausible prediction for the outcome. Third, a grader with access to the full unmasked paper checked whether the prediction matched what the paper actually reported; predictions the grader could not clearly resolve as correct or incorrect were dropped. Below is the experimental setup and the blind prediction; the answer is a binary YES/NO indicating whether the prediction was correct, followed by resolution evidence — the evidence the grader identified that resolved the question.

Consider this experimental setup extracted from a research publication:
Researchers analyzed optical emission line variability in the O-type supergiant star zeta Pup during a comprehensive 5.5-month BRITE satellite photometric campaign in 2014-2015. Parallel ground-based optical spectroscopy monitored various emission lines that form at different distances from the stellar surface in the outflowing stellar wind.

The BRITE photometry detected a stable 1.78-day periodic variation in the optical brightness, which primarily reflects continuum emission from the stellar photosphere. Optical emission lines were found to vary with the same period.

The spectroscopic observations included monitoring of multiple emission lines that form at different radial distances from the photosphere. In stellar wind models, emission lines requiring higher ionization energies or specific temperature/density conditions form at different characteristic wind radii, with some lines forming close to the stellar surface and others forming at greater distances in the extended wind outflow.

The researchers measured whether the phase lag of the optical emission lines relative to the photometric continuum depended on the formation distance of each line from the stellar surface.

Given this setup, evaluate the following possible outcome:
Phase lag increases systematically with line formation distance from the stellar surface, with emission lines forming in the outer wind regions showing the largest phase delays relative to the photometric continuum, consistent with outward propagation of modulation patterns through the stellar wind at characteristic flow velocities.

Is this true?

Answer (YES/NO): YES